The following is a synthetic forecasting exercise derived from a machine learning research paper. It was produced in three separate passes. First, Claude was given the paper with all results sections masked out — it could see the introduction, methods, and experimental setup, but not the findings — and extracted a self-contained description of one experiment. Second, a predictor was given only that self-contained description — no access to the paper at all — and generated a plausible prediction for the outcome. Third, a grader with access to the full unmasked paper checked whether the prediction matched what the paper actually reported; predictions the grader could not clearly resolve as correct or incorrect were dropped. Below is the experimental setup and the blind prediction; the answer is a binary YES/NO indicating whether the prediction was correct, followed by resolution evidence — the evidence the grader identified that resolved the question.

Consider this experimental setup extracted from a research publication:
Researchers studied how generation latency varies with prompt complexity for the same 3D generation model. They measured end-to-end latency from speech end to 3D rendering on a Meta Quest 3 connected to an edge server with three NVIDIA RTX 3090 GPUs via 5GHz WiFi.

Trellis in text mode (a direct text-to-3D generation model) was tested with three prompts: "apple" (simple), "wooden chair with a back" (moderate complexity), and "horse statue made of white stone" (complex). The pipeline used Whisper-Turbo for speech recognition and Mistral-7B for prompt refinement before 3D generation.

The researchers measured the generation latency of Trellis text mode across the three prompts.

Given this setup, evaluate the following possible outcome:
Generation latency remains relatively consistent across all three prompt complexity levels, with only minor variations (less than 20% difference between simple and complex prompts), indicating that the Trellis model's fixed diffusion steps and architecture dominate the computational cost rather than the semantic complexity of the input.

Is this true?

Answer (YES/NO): NO